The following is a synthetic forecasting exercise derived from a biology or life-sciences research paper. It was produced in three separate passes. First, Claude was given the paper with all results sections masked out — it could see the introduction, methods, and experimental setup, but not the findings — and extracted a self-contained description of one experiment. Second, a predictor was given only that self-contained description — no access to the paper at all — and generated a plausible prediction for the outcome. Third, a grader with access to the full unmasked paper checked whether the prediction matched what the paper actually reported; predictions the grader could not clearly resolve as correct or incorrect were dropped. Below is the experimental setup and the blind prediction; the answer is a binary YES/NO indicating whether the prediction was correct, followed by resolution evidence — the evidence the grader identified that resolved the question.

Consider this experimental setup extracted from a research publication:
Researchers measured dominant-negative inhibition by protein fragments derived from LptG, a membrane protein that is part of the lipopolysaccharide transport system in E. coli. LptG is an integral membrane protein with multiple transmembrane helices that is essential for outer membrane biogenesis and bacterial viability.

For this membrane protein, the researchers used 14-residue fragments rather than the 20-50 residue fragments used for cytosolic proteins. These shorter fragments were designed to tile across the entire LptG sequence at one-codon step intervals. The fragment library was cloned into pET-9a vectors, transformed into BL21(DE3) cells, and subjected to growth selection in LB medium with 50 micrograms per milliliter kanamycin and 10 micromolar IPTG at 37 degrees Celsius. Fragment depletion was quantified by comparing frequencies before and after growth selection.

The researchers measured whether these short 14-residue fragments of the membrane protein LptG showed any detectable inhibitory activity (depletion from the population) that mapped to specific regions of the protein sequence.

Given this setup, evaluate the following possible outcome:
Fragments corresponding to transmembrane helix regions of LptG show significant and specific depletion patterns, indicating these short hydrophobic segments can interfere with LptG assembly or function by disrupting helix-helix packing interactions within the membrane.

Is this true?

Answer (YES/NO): YES